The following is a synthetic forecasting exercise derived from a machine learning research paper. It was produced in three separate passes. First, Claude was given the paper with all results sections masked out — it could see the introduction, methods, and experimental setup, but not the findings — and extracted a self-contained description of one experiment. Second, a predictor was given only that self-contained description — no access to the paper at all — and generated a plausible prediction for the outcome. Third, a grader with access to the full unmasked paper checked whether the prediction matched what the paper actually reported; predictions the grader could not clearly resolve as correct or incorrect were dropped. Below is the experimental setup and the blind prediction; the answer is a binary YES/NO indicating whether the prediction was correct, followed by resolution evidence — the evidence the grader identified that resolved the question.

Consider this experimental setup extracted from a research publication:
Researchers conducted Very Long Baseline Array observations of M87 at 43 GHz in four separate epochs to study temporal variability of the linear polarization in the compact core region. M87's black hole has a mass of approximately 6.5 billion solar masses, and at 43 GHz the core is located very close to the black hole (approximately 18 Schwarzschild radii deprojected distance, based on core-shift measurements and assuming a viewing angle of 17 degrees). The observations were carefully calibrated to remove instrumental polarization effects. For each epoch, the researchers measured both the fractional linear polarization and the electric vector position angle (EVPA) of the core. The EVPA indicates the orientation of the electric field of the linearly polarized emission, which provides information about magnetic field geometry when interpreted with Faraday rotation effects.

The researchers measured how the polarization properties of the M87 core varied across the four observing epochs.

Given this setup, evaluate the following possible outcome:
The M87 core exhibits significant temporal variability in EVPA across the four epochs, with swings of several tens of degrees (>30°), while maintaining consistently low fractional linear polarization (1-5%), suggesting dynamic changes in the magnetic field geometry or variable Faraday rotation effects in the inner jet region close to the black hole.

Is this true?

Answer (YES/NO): NO